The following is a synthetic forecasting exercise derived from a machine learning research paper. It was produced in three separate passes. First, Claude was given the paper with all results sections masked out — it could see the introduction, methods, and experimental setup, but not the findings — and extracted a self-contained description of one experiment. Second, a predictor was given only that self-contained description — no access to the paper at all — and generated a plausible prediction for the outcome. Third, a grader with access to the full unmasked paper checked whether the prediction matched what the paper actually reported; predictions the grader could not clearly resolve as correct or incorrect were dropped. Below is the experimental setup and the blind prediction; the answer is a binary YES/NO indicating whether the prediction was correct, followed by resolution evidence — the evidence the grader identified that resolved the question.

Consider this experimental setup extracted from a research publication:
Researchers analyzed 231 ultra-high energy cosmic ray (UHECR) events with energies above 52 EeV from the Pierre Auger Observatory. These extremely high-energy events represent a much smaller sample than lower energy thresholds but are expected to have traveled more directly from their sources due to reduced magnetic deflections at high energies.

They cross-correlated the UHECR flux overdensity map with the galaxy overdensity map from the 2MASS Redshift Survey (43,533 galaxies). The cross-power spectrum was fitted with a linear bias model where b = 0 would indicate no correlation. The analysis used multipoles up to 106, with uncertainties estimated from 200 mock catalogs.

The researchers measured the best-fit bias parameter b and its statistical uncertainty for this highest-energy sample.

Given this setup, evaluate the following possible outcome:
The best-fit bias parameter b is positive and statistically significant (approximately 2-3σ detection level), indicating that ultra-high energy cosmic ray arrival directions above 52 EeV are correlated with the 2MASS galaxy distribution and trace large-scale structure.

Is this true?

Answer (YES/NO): NO